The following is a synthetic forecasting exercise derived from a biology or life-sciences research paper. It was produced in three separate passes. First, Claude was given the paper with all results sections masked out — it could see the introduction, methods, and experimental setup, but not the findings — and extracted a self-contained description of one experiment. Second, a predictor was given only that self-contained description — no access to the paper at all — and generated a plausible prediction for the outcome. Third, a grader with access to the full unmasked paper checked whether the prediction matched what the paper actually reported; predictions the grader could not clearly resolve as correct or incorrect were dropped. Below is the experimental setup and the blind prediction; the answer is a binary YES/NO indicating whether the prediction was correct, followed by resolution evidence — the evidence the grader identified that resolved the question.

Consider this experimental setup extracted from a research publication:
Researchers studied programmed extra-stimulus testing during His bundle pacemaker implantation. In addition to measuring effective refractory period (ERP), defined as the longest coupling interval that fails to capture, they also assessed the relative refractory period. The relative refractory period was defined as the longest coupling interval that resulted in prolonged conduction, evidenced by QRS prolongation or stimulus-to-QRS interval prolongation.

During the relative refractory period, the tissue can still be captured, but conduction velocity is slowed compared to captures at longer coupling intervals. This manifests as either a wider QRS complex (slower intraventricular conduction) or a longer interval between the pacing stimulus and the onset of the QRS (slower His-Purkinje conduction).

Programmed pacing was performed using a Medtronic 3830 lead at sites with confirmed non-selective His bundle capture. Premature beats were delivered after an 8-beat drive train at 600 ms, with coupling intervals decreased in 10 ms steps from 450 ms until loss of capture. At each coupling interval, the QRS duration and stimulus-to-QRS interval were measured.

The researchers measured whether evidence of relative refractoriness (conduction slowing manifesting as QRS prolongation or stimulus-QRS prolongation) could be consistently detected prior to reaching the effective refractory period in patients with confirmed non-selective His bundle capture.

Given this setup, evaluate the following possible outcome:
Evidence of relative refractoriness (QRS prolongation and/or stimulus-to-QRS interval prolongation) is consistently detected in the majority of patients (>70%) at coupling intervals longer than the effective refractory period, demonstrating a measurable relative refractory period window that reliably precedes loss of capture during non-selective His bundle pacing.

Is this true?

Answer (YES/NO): NO